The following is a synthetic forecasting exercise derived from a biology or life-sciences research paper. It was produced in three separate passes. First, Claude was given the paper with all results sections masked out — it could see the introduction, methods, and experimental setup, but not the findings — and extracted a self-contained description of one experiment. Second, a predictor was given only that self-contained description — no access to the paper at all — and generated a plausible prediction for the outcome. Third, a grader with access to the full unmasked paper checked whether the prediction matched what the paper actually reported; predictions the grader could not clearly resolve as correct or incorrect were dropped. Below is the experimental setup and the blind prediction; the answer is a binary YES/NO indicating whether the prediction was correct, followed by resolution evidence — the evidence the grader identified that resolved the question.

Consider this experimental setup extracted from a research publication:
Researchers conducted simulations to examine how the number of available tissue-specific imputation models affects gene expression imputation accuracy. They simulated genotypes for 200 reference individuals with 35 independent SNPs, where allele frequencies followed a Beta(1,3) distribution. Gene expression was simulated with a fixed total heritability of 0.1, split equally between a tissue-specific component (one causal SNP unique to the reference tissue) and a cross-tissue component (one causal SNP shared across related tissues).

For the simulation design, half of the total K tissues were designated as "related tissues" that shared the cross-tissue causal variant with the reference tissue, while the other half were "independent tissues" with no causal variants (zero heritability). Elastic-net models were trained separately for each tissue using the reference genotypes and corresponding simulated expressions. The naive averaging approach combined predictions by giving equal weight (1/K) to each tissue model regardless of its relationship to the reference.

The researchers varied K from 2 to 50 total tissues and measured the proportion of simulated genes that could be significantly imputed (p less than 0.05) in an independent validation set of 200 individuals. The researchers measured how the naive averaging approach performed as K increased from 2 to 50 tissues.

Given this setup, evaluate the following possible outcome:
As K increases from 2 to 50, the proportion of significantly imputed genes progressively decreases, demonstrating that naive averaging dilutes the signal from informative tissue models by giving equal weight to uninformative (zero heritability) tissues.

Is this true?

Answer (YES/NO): NO